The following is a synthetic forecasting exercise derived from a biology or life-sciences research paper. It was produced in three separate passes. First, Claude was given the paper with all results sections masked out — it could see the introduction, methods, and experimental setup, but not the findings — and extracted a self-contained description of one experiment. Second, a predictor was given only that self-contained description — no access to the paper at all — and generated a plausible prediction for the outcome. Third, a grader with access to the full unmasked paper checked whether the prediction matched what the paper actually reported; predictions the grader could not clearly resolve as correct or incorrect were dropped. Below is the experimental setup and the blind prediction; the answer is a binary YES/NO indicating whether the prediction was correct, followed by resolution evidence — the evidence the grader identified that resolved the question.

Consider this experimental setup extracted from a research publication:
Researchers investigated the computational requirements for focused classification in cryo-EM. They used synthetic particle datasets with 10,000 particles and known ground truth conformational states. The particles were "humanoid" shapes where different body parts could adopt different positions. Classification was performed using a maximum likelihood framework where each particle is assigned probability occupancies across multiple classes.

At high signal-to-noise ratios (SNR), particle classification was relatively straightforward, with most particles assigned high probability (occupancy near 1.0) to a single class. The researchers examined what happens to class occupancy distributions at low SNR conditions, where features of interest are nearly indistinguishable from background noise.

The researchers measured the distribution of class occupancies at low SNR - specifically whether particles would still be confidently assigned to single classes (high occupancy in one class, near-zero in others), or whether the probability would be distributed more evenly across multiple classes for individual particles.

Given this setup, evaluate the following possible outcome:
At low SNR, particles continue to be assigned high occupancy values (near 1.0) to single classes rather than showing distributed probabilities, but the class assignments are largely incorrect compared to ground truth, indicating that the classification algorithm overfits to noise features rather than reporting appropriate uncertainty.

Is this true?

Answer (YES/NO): NO